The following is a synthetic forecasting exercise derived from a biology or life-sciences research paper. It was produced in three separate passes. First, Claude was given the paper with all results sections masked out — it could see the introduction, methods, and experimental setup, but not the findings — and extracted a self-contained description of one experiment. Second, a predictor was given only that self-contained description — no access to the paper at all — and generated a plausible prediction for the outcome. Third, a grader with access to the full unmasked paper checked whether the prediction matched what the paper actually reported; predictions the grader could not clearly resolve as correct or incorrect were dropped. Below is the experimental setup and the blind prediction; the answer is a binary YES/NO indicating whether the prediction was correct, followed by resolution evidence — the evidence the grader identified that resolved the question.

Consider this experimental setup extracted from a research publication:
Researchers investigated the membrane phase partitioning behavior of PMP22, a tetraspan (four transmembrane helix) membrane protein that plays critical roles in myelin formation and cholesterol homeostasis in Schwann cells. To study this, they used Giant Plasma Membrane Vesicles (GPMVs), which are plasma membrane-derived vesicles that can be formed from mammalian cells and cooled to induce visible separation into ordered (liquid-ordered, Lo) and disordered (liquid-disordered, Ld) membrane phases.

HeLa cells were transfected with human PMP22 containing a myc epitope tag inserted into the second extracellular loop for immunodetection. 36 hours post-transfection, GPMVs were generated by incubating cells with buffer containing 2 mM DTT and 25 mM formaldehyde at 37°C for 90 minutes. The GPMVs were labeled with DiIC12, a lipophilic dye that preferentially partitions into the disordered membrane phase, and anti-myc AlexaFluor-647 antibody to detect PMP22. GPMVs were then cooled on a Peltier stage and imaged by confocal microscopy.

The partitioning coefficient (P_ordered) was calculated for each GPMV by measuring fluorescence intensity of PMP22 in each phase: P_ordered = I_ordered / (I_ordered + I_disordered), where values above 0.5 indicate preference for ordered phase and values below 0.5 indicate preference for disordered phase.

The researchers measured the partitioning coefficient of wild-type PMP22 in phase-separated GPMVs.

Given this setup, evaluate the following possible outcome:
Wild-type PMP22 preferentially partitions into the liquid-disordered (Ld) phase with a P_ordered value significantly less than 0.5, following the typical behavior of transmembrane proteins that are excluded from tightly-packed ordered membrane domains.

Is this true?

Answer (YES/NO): NO